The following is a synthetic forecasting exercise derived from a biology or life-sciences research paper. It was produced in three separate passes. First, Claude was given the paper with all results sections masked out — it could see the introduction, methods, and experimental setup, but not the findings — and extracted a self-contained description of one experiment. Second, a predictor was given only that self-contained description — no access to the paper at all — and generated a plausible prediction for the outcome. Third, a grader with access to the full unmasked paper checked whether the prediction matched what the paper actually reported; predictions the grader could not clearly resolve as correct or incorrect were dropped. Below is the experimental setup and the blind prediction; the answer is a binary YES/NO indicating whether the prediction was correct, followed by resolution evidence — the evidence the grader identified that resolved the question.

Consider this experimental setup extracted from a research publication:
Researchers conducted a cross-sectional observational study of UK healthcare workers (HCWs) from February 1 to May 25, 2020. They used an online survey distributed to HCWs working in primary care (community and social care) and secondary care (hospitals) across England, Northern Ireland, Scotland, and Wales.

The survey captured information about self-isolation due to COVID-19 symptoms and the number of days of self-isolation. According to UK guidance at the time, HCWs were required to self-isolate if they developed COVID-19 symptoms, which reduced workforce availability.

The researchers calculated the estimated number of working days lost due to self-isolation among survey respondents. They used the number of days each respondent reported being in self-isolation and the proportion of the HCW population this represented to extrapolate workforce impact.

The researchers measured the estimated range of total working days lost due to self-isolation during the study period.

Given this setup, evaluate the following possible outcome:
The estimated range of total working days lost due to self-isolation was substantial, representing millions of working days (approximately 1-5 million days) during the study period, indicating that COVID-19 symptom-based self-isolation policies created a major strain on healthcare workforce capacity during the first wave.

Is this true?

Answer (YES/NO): NO